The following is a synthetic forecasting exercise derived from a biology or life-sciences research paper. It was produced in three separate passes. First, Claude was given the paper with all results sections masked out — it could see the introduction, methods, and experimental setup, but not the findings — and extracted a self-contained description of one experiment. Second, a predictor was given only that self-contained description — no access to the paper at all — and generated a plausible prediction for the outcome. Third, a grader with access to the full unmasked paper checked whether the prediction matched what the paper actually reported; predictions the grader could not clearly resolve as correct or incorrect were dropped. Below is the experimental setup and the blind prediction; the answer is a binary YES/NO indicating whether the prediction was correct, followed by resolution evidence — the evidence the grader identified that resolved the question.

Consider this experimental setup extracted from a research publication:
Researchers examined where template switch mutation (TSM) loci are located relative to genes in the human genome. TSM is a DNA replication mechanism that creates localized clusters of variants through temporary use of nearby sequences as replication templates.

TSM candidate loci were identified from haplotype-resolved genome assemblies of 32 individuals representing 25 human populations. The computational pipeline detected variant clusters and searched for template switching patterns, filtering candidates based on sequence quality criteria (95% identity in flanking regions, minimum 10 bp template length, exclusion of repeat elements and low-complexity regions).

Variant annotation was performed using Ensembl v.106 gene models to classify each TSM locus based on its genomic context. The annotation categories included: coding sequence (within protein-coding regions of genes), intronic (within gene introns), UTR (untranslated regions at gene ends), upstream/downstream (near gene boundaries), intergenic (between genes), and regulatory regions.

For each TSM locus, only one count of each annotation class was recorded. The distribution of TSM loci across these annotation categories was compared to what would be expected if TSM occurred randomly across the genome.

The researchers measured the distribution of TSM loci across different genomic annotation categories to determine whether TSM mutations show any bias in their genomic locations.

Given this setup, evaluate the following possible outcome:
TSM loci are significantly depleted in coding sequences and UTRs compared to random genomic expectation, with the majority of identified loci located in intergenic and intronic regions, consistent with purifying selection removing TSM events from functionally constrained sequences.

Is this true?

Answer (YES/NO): NO